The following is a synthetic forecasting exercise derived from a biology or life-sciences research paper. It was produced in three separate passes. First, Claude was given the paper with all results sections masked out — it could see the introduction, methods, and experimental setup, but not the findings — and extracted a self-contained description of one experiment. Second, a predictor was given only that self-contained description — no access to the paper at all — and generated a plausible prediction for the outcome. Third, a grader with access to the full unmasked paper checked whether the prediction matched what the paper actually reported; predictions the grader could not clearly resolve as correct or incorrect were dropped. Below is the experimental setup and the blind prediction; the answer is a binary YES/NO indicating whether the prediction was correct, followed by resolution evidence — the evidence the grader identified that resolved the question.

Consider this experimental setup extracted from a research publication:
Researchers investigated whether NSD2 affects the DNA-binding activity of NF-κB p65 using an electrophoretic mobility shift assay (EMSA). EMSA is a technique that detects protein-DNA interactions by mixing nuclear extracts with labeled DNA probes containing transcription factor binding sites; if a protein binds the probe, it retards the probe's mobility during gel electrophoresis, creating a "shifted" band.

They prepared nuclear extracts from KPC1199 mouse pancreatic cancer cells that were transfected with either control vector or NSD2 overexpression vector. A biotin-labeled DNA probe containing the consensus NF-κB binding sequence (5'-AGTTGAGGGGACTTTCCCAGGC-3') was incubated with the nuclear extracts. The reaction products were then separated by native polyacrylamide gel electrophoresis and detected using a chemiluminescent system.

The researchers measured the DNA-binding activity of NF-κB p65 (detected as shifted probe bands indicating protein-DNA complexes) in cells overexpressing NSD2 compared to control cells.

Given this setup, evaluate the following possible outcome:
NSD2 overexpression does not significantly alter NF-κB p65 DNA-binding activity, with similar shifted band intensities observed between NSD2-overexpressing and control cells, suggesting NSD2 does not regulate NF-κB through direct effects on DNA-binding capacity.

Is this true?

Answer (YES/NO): NO